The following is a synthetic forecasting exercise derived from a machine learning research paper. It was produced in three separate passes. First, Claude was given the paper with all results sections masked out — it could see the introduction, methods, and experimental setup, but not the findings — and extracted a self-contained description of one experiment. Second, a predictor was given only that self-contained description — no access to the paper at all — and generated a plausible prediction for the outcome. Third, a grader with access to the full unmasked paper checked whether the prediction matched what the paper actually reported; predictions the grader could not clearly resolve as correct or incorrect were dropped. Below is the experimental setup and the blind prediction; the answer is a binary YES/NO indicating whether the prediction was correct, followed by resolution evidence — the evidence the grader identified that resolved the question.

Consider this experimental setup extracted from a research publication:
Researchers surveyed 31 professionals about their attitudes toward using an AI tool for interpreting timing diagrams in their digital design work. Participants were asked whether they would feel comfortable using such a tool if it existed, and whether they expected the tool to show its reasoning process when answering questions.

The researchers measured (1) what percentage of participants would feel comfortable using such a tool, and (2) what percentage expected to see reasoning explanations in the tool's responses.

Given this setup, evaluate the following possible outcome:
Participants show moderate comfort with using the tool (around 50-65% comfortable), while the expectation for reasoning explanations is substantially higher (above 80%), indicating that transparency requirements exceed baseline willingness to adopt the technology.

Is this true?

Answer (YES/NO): NO